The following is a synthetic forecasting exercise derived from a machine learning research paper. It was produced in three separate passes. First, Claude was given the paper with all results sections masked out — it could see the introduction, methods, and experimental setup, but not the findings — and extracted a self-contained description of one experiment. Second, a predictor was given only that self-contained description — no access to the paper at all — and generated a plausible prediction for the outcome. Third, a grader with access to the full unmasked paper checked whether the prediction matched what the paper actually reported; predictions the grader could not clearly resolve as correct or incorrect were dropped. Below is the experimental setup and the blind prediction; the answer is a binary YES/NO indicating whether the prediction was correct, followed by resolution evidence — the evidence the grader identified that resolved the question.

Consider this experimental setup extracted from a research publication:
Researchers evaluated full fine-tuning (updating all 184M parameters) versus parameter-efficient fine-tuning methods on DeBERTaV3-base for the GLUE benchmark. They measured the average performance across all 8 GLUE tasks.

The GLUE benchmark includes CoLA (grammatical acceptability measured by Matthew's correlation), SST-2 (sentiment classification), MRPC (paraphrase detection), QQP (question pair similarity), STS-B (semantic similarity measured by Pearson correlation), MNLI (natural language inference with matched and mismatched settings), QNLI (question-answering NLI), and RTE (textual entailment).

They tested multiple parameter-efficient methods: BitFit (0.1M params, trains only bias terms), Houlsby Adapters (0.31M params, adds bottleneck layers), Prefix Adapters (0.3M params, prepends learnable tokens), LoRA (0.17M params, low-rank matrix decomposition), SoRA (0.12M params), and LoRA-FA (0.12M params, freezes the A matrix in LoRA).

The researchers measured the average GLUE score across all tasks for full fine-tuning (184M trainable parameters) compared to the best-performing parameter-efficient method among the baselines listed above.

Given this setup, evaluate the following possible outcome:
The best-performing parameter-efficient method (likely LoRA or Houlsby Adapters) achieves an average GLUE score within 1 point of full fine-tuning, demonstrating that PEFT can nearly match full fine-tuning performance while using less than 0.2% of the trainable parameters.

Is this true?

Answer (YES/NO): YES